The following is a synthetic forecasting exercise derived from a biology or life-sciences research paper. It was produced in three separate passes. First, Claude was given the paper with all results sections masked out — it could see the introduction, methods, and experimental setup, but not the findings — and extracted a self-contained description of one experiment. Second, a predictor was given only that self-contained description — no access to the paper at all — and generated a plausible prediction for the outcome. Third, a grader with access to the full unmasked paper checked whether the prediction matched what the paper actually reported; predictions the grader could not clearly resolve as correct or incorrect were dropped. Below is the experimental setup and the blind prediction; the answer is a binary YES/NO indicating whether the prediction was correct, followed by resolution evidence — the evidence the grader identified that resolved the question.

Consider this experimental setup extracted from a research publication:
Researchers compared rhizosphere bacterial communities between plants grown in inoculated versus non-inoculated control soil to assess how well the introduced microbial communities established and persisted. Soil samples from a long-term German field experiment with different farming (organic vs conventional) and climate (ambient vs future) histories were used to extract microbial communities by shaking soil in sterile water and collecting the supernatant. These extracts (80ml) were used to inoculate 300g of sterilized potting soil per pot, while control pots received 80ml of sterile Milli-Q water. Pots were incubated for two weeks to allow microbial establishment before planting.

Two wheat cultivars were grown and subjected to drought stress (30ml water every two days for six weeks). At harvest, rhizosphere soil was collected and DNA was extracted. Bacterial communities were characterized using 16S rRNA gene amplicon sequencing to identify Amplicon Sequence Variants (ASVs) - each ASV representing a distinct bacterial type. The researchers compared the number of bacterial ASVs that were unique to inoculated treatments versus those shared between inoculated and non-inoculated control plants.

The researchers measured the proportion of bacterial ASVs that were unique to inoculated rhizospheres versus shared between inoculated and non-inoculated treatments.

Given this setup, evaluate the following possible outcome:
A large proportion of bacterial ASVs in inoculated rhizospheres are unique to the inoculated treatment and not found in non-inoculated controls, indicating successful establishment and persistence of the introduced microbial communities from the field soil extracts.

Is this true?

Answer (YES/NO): NO